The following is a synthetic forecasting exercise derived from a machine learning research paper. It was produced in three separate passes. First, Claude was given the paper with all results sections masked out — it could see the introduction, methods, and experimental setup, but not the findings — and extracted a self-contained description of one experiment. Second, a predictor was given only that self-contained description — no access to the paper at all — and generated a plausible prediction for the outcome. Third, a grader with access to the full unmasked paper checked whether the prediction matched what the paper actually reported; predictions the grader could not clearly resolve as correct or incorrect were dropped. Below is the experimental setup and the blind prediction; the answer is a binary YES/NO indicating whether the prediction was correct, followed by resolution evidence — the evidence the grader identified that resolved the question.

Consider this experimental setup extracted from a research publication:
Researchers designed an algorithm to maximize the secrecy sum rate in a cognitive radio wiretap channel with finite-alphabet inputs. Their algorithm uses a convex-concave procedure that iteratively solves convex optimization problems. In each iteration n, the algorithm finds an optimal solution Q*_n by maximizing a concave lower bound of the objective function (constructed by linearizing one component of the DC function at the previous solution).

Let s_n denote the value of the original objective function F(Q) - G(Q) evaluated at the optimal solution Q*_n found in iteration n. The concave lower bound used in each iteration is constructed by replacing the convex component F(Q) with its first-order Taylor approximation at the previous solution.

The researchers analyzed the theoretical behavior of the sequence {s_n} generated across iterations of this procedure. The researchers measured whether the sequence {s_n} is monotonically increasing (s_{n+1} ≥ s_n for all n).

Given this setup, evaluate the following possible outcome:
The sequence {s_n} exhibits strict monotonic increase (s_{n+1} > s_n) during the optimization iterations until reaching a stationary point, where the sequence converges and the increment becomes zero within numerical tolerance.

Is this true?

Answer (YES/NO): NO